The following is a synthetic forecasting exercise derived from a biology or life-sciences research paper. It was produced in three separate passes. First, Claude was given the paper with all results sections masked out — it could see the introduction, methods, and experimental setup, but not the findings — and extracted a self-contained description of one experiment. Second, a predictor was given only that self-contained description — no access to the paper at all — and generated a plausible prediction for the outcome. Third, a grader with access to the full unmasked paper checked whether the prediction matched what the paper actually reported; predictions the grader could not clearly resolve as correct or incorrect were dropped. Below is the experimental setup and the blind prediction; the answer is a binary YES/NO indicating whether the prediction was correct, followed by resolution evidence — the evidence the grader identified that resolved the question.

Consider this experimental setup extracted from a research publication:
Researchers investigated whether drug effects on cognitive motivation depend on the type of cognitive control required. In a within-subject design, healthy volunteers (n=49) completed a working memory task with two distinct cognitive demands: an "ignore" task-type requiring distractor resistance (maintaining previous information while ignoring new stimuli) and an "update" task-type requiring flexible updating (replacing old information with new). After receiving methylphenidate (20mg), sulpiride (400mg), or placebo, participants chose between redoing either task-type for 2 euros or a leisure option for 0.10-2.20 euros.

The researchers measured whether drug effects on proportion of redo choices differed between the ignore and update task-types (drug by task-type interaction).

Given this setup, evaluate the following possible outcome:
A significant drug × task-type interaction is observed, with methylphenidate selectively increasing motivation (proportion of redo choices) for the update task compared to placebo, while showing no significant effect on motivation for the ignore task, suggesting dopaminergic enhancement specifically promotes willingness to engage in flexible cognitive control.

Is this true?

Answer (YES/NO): NO